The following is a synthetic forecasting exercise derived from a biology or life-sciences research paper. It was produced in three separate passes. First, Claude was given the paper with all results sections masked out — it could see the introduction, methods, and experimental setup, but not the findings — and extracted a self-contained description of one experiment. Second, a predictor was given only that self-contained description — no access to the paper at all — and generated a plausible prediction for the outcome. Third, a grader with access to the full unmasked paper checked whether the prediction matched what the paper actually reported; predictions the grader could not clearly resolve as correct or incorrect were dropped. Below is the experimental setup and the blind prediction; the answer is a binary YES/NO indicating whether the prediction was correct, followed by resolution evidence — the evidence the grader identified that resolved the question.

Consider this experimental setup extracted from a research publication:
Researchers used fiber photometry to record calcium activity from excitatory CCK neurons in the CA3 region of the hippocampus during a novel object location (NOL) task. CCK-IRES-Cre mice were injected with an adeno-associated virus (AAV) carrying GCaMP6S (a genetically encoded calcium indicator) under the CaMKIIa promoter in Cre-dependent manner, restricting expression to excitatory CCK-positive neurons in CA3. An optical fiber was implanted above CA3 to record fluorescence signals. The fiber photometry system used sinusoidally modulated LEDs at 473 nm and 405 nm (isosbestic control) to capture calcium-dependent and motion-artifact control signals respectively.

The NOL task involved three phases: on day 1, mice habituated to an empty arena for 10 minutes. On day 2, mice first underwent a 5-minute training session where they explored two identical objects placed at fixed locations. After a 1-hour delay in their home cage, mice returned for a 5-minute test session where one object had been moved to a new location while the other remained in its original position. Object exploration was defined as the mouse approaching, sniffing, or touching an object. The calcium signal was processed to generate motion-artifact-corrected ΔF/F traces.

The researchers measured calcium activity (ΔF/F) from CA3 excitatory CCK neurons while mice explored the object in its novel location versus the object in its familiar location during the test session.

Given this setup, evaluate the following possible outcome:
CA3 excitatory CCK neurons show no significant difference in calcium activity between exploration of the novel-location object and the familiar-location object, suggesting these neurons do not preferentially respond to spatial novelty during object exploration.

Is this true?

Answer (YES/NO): NO